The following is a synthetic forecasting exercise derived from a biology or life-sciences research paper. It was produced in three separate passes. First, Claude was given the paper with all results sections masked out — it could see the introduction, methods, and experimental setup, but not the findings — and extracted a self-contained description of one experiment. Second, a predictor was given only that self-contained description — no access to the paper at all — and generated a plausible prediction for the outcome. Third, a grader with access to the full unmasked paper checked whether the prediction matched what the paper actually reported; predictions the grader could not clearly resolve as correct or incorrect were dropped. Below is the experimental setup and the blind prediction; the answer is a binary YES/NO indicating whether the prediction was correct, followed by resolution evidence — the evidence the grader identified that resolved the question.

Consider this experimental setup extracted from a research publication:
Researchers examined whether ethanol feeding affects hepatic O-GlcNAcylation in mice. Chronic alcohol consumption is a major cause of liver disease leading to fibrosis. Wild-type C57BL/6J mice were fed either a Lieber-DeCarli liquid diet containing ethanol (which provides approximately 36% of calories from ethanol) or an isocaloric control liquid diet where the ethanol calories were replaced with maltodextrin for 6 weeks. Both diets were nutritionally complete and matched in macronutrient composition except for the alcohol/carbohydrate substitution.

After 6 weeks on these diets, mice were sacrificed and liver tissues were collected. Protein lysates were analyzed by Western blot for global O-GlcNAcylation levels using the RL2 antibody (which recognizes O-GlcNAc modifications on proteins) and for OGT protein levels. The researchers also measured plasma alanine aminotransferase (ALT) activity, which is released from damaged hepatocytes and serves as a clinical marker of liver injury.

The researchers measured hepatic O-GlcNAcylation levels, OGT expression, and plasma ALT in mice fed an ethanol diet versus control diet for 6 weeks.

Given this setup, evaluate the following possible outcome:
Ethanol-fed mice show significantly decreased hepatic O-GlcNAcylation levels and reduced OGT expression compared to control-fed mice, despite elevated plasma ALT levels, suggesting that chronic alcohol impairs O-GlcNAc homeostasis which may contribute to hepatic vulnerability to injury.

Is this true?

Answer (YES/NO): YES